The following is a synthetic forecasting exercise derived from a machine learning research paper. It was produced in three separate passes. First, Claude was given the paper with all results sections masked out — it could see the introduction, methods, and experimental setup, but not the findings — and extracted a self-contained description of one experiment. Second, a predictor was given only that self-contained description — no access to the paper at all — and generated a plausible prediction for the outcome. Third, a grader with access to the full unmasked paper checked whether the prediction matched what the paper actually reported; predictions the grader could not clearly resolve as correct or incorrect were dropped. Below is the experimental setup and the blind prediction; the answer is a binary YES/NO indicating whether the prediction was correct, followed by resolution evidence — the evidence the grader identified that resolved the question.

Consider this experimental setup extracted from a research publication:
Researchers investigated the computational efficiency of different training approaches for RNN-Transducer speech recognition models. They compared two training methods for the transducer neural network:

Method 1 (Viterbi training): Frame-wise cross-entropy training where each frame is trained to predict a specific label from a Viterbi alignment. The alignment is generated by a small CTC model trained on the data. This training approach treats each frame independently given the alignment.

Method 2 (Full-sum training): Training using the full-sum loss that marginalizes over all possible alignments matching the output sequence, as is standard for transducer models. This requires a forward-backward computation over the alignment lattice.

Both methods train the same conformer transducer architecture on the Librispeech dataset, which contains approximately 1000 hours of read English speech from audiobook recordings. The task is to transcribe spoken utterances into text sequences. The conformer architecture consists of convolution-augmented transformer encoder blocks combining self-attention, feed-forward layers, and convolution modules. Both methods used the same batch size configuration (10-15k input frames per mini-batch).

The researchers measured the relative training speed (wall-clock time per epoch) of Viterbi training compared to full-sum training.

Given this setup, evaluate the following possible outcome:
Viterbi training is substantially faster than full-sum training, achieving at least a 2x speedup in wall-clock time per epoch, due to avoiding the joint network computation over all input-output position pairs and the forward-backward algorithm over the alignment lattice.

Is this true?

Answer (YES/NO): YES